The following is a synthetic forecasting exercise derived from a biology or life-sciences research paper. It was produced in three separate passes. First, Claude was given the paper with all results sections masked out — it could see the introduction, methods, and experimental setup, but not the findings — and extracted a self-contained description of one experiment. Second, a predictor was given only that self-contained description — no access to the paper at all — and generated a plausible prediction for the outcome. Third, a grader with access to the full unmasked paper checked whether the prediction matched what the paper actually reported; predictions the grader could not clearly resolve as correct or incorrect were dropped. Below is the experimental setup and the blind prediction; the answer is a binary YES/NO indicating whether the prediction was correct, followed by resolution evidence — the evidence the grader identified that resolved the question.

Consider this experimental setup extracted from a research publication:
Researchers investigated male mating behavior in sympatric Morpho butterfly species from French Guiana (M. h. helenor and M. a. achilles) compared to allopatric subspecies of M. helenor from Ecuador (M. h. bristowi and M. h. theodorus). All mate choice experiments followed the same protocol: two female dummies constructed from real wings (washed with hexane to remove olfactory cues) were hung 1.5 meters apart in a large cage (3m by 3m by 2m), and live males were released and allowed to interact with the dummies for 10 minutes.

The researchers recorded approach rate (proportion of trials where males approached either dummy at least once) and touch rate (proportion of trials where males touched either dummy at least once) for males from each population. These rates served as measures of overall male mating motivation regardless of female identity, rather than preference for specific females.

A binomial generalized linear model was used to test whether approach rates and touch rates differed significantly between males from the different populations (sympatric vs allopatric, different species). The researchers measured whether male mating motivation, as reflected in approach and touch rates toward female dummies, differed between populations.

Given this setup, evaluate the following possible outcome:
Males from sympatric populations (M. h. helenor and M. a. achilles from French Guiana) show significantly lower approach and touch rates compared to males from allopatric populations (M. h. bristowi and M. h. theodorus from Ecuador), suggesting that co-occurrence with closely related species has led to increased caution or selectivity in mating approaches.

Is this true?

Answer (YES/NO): YES